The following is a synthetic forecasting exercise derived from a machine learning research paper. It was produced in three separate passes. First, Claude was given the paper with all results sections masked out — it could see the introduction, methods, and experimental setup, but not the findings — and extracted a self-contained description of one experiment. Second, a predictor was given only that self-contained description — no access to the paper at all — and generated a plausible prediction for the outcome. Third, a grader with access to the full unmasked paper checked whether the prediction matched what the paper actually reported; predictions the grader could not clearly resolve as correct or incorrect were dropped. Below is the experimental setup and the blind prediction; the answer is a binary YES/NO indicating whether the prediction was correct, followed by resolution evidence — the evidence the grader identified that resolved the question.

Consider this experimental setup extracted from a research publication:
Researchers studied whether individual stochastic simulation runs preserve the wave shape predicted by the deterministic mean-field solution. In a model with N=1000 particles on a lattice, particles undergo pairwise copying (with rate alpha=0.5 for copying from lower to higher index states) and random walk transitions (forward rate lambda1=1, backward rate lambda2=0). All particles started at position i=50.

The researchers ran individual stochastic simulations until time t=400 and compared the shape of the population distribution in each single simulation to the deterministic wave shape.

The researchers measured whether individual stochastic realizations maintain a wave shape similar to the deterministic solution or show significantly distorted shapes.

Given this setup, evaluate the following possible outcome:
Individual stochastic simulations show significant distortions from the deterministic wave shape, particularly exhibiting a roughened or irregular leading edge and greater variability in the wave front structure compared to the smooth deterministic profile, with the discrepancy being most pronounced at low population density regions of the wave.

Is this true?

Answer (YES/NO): NO